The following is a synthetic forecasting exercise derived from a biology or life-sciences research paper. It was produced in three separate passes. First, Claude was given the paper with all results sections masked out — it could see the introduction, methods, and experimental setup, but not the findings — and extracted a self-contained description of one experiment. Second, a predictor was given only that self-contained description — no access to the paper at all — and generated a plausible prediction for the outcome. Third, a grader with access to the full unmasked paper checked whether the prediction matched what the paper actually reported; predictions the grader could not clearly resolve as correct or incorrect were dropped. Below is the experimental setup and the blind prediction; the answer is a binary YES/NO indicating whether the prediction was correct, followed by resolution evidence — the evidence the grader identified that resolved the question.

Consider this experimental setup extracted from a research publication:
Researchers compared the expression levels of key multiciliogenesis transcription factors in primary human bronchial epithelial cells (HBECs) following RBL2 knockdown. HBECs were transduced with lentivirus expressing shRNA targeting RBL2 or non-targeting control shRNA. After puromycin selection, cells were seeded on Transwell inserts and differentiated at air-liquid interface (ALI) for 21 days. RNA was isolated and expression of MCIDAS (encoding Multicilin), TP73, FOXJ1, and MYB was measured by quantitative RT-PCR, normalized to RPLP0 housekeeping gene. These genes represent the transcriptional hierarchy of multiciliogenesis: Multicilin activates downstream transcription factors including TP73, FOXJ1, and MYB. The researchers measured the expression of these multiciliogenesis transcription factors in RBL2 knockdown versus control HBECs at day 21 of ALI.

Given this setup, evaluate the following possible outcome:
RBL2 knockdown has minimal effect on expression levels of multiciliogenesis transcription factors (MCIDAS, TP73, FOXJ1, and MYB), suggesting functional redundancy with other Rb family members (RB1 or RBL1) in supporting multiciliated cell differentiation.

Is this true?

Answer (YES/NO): NO